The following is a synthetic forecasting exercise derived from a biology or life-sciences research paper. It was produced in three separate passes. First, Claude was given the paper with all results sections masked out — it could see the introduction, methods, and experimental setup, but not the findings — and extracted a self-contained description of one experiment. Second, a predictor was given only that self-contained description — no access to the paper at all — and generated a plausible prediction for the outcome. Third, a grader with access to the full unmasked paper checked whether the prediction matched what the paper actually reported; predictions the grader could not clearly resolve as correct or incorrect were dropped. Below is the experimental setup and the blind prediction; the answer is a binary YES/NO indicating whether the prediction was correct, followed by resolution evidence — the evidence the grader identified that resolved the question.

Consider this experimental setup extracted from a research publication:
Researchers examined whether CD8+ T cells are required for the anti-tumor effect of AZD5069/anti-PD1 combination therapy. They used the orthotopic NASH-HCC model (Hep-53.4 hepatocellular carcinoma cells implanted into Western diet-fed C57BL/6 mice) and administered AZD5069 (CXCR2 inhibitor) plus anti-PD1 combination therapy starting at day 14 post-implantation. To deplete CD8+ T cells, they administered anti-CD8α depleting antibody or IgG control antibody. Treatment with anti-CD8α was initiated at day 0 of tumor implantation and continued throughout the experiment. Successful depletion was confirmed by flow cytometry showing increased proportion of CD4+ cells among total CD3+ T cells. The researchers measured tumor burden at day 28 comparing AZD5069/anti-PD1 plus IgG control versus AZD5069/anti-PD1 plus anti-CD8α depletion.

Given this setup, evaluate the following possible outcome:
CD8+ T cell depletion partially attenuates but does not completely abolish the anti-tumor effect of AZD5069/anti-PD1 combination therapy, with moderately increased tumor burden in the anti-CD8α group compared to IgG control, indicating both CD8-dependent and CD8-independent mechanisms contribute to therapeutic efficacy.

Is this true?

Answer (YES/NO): NO